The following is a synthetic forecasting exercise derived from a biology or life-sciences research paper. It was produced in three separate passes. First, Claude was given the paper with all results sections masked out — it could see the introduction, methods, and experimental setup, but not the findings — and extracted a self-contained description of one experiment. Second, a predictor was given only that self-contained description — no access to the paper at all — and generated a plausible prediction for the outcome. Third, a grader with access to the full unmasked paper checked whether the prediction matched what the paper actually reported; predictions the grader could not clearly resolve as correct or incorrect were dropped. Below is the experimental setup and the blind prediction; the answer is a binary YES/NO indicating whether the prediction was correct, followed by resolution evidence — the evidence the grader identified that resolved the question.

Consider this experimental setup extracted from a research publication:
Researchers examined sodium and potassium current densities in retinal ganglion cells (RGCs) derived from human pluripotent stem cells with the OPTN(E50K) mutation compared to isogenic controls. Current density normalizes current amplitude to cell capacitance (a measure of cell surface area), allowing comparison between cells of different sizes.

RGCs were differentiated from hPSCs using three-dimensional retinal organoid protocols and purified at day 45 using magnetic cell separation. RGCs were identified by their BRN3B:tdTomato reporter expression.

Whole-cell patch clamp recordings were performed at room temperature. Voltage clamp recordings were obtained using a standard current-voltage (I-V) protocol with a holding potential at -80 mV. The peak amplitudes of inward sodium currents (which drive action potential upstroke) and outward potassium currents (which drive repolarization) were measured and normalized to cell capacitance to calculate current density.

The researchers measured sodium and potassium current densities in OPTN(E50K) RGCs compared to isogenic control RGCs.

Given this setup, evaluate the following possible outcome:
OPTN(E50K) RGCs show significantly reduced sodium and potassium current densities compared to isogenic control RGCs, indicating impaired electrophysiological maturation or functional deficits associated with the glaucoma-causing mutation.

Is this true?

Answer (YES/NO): NO